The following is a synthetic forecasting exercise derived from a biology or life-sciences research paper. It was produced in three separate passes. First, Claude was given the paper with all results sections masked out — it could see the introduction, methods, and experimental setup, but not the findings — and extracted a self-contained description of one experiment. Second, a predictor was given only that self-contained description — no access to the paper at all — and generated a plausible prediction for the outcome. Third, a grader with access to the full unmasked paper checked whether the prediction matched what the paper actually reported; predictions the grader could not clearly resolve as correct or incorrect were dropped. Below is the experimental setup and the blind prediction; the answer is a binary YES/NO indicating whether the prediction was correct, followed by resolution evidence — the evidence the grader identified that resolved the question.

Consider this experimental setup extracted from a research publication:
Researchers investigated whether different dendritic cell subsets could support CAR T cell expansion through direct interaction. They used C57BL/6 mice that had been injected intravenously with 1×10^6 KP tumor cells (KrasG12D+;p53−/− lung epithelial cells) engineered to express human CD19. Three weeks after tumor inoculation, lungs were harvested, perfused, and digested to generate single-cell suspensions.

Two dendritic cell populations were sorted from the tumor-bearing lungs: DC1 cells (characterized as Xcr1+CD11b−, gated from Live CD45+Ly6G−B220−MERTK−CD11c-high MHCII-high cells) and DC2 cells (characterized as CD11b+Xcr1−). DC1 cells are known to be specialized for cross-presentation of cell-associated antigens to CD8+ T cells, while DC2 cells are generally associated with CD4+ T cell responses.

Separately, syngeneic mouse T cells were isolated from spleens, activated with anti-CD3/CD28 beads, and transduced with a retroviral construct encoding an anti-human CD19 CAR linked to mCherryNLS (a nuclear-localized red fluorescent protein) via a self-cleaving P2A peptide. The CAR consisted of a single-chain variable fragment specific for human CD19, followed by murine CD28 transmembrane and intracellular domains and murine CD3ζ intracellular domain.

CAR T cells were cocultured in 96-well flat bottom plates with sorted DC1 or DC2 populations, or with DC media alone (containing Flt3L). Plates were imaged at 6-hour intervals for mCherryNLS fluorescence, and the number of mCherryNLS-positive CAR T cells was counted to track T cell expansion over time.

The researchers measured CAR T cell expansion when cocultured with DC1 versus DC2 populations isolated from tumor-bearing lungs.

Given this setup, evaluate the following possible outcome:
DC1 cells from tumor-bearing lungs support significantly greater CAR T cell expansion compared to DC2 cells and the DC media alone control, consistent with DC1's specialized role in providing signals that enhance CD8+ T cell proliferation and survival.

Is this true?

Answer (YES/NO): NO